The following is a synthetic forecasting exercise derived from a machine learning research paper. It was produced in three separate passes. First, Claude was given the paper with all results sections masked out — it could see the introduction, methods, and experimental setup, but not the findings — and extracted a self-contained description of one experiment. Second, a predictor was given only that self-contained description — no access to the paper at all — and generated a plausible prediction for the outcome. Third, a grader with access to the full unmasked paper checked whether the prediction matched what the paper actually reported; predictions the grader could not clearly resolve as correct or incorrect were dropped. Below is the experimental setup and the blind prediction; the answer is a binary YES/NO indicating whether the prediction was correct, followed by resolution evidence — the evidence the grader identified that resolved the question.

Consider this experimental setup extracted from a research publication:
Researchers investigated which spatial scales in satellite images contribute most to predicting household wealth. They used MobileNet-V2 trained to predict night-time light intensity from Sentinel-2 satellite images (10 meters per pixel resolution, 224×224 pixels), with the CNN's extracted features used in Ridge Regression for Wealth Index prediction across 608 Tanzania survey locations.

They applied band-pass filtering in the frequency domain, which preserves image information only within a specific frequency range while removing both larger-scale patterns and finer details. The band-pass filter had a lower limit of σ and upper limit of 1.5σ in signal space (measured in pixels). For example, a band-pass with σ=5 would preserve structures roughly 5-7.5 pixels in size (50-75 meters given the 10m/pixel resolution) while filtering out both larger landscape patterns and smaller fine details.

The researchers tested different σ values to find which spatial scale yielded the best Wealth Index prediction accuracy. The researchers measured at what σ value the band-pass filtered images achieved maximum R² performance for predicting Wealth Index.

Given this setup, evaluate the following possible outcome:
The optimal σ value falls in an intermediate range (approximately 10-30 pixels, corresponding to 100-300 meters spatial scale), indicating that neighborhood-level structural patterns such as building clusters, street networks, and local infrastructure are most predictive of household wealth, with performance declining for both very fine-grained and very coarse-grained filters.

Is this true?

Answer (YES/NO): NO